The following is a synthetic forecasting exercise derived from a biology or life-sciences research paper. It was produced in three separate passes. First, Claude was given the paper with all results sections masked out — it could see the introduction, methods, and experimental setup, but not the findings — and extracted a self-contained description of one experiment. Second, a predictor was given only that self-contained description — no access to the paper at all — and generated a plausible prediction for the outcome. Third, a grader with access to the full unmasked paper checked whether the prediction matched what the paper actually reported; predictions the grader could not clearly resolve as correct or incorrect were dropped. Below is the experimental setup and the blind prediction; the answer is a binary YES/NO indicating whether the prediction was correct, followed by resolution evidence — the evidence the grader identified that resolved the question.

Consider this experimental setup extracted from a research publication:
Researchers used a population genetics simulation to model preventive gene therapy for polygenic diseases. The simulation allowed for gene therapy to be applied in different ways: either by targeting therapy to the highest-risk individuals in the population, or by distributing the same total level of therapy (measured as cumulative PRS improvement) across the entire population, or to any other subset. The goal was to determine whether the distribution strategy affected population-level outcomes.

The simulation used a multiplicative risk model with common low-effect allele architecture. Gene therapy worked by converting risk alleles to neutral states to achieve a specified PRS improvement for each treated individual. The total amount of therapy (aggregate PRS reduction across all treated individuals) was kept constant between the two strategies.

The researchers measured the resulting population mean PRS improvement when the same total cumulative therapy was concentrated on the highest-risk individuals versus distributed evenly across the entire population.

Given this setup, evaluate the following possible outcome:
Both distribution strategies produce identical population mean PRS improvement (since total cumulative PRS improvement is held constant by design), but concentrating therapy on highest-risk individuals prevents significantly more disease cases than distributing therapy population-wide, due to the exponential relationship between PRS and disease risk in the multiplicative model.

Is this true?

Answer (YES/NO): NO